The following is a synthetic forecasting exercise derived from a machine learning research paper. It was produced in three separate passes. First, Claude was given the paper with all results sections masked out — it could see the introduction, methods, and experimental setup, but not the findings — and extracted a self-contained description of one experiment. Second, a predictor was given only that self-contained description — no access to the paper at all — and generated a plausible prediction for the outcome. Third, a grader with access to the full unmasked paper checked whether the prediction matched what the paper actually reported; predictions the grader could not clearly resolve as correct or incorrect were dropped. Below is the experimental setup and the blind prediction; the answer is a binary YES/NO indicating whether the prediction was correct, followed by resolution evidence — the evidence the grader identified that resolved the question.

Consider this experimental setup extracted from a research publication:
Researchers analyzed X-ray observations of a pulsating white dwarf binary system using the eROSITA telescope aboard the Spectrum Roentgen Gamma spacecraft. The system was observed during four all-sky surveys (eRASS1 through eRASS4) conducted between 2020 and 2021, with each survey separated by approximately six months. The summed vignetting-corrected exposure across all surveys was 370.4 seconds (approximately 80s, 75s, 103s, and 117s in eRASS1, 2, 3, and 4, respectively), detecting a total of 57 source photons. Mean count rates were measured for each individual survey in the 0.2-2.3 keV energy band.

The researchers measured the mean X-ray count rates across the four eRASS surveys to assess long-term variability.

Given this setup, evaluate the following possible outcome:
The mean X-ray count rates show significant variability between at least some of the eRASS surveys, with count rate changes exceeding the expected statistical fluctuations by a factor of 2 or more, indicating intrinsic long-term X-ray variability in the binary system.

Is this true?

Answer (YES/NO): YES